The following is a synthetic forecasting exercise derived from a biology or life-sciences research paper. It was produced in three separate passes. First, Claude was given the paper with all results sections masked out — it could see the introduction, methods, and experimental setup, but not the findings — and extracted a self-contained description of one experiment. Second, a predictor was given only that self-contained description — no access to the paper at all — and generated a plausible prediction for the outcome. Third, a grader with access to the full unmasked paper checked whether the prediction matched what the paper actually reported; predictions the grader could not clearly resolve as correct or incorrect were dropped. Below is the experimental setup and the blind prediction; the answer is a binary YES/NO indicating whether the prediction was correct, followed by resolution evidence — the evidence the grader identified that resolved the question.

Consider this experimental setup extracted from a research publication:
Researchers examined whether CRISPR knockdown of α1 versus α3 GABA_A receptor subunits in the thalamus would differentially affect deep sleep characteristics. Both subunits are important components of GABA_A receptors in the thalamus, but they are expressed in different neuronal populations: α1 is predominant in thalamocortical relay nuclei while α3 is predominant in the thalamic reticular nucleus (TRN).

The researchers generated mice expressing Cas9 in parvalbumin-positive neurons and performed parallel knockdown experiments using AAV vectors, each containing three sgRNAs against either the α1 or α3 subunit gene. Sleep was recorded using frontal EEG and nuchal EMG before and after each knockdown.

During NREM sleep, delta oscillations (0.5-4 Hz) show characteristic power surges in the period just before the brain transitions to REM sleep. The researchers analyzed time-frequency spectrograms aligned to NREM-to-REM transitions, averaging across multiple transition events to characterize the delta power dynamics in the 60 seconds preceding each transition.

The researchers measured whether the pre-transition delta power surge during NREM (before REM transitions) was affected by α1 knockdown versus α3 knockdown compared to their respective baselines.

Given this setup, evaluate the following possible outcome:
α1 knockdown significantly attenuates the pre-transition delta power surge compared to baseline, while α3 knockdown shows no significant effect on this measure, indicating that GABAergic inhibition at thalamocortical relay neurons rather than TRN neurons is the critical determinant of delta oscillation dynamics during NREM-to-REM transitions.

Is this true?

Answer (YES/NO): NO